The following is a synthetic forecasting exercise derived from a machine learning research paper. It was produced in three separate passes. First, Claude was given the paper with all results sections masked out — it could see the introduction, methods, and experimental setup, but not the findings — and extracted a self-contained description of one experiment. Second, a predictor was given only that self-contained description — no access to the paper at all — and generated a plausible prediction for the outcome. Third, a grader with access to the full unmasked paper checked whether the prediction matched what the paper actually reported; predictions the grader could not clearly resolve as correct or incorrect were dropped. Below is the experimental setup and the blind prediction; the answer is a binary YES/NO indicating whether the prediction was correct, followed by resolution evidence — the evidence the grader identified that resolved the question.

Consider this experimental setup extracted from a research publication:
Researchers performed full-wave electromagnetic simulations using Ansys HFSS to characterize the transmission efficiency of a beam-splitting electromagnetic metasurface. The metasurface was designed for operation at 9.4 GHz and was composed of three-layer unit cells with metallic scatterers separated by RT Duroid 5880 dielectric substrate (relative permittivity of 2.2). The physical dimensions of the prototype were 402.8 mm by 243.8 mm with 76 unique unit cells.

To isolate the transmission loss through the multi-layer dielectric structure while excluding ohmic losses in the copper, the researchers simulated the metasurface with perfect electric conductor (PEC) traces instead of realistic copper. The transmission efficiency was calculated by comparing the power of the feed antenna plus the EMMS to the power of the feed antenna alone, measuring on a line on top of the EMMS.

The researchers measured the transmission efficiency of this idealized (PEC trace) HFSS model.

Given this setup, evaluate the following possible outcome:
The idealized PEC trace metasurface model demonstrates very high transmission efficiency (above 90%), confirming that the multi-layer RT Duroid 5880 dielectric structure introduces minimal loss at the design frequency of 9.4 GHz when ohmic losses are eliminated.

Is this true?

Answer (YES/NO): NO